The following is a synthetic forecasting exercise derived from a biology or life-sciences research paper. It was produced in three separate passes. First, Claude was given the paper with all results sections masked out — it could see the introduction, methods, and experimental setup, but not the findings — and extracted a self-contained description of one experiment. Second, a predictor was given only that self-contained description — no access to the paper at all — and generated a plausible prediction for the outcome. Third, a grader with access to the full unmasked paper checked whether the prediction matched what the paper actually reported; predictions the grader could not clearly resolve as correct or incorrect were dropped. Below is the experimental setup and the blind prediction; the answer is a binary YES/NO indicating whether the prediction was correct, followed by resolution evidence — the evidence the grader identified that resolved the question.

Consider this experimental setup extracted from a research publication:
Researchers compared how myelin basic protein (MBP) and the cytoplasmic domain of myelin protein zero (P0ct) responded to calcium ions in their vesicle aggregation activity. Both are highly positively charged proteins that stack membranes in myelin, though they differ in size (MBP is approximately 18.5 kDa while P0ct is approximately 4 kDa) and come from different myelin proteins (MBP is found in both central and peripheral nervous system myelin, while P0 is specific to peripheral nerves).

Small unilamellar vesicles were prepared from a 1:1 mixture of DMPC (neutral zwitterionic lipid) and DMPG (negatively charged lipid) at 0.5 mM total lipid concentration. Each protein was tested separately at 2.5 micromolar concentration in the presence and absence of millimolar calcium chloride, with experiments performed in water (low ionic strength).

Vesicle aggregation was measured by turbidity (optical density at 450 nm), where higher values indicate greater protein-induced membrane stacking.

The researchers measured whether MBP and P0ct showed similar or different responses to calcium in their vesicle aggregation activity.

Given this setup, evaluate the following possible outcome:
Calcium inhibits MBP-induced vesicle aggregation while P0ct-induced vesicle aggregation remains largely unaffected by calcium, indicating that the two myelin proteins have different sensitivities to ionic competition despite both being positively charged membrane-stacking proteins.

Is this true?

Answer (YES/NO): NO